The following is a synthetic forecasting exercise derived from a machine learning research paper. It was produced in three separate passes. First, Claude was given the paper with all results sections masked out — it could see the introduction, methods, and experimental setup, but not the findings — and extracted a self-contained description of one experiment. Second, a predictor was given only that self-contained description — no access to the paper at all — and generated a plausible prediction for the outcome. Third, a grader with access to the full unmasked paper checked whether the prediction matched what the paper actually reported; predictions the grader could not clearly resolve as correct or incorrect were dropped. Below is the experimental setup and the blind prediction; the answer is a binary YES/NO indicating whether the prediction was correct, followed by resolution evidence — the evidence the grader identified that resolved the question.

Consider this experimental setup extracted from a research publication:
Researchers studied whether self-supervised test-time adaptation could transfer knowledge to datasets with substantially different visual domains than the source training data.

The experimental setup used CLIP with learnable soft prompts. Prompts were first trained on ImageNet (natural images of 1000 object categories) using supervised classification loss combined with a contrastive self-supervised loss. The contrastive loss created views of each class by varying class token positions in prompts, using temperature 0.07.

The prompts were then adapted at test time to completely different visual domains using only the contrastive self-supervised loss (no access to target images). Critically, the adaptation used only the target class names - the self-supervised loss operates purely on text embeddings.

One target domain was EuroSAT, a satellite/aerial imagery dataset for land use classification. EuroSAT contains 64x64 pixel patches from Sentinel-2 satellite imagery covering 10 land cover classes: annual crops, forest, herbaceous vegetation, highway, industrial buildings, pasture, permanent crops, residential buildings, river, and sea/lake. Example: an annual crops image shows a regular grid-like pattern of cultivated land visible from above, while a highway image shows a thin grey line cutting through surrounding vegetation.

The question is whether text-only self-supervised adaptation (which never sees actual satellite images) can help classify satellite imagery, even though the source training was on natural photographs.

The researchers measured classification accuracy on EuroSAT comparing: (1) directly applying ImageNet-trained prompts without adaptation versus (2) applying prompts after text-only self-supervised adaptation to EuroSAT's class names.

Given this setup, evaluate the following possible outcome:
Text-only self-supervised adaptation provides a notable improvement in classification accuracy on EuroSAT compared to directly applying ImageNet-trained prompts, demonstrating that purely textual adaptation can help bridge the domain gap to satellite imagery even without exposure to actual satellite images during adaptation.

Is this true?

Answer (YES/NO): YES